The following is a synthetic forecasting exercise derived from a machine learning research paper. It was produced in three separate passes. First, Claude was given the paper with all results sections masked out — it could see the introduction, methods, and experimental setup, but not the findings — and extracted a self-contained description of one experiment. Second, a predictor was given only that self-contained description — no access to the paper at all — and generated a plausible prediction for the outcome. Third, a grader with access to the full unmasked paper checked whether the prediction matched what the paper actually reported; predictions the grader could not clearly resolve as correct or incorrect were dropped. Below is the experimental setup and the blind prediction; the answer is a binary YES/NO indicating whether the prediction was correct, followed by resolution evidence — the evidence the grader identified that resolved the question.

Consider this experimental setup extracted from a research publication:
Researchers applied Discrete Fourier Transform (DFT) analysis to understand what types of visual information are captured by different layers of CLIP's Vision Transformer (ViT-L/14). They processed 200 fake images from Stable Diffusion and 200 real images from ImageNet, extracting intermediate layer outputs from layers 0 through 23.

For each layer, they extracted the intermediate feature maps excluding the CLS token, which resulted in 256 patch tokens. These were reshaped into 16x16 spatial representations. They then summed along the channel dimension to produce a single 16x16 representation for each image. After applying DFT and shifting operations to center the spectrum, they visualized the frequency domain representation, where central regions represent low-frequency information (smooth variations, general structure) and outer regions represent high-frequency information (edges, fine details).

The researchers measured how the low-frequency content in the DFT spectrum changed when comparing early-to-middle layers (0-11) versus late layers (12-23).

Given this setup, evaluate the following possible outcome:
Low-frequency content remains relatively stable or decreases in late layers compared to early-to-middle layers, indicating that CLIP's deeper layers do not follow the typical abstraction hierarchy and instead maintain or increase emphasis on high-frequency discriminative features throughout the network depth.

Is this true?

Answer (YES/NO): YES